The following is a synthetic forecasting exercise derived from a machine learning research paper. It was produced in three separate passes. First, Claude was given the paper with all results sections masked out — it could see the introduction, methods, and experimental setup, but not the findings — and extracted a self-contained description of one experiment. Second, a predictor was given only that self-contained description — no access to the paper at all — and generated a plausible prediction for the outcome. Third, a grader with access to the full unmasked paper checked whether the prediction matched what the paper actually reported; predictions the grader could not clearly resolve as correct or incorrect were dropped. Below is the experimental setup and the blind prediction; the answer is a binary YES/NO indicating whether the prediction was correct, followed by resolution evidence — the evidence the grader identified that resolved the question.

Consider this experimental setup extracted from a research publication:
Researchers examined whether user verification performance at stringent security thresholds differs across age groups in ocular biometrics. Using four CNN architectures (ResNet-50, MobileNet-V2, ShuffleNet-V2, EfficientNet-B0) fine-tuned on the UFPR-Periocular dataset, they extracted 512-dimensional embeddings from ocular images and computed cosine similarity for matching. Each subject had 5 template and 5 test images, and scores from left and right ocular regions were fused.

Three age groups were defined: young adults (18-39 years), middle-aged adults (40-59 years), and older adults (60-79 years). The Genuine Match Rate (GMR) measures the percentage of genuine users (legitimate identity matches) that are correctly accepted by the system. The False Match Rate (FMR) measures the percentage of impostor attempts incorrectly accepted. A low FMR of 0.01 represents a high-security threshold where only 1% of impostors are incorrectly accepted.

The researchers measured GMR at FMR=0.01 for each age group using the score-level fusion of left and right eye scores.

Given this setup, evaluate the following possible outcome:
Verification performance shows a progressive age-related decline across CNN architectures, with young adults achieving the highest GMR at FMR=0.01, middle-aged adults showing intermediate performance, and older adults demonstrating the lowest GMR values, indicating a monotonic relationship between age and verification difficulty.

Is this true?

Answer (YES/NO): NO